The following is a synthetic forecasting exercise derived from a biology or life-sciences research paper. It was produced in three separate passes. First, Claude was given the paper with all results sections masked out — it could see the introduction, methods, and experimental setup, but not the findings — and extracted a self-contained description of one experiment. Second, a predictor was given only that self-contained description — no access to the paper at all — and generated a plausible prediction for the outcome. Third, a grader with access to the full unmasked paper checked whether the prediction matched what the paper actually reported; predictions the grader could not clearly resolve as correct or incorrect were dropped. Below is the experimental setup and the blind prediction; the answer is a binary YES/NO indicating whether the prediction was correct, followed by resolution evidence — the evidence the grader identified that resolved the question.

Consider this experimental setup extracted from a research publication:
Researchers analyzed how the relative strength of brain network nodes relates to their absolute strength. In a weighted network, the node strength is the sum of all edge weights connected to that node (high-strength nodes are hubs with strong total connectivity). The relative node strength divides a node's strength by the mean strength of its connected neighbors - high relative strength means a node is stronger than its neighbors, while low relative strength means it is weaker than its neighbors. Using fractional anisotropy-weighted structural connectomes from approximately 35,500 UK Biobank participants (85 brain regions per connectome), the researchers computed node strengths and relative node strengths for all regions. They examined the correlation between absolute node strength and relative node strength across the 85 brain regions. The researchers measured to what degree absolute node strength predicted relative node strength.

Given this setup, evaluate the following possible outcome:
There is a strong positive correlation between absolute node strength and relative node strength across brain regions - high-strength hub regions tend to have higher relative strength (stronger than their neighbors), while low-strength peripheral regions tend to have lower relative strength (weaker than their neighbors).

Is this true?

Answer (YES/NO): NO